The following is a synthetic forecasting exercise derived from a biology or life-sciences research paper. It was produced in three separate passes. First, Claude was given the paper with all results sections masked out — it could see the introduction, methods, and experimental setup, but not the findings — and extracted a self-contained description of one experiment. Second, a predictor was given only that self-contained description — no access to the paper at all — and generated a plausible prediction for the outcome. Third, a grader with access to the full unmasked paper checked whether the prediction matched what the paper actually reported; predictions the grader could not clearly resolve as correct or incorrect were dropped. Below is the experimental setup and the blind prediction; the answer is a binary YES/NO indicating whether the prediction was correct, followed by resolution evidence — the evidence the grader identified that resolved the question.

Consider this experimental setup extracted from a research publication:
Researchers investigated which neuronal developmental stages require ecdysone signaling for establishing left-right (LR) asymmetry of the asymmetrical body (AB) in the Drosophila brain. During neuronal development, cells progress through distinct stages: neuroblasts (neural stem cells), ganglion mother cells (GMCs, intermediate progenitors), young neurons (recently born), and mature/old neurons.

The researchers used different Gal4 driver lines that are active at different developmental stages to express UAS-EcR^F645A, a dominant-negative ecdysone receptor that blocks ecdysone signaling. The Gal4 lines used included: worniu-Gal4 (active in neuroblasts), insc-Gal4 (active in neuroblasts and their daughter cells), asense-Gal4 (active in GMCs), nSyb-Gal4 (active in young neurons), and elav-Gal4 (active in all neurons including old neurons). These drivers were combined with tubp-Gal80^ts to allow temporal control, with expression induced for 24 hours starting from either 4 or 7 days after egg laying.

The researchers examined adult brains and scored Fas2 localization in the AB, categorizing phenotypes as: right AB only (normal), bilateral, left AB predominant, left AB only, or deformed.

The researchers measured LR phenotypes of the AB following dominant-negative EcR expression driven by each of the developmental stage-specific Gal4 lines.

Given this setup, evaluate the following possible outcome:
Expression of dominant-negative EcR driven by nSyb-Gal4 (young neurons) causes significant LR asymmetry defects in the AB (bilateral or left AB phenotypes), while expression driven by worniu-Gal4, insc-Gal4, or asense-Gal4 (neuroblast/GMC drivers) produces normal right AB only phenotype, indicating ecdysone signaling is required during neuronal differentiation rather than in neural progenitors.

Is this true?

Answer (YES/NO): NO